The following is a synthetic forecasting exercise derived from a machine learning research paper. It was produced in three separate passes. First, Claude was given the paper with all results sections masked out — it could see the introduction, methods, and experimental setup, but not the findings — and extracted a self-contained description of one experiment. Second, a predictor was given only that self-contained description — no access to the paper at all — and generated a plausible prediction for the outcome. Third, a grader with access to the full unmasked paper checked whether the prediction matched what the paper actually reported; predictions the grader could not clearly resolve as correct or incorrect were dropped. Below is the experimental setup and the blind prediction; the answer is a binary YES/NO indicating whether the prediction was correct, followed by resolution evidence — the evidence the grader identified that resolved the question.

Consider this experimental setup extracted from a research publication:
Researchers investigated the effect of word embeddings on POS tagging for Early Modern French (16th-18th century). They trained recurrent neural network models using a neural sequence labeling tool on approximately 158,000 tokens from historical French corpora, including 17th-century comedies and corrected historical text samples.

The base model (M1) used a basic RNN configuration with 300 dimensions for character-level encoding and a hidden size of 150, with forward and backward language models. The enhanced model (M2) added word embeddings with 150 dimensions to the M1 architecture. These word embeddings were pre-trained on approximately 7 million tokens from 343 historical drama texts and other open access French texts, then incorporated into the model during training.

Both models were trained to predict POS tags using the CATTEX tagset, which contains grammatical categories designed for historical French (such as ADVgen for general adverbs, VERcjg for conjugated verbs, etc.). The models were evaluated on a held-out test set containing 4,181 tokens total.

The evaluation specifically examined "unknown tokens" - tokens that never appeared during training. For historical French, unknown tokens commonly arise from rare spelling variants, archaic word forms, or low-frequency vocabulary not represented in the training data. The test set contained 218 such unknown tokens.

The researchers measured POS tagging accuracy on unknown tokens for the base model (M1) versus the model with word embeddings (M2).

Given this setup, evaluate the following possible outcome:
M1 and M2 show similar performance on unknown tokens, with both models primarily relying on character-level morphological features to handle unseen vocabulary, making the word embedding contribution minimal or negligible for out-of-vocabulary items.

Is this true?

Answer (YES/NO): NO